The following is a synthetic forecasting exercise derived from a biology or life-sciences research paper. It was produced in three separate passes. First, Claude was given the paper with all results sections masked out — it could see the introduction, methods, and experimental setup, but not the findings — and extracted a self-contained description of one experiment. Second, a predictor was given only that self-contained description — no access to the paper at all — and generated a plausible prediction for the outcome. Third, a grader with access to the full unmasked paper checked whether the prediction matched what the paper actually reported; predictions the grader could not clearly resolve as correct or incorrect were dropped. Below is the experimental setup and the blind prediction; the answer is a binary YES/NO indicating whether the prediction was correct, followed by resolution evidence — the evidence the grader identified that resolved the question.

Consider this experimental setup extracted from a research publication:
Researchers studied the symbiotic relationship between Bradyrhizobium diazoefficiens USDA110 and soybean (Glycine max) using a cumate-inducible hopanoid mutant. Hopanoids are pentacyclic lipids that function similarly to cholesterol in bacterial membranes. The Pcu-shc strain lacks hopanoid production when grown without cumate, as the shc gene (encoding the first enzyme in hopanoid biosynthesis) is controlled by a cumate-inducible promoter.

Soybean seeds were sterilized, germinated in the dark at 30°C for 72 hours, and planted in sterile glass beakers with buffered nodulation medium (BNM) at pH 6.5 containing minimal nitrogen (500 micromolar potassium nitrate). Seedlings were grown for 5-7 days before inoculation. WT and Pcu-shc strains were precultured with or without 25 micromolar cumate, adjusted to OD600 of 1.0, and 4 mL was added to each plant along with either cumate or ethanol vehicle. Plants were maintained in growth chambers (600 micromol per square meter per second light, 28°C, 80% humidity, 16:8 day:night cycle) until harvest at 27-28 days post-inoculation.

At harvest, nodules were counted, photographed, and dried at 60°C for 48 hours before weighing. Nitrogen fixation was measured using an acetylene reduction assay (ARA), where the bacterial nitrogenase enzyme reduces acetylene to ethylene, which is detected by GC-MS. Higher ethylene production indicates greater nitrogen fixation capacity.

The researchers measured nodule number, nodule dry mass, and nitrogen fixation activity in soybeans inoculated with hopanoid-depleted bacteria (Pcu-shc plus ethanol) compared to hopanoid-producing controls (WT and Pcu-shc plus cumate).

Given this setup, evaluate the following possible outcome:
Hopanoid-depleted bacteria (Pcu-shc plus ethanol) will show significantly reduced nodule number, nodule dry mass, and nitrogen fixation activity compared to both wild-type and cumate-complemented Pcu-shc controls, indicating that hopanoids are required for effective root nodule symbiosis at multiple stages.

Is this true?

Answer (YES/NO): NO